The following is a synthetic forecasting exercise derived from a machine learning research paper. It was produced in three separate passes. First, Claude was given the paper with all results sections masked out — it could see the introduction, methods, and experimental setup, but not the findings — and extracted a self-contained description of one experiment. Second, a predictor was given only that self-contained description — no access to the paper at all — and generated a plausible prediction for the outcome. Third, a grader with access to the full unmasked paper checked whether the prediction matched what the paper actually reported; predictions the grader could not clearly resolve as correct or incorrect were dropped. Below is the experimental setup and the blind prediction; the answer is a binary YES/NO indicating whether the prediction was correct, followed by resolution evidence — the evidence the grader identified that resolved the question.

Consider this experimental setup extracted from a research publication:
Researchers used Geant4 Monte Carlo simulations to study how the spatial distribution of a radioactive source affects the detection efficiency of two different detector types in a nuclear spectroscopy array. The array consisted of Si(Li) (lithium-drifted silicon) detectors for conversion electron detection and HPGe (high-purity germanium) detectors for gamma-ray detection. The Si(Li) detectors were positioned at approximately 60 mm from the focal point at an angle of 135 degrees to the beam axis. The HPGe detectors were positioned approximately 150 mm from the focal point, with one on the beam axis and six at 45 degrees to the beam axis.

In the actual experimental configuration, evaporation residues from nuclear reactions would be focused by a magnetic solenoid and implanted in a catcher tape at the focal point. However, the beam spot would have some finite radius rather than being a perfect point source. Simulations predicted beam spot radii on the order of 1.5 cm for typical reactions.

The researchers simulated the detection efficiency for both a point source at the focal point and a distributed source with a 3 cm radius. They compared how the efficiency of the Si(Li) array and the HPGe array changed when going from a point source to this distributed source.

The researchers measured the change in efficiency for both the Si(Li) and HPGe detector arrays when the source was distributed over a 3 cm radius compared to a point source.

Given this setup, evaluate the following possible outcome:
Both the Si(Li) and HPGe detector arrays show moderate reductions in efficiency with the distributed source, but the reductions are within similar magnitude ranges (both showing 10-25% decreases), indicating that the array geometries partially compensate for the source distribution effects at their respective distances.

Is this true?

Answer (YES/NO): NO